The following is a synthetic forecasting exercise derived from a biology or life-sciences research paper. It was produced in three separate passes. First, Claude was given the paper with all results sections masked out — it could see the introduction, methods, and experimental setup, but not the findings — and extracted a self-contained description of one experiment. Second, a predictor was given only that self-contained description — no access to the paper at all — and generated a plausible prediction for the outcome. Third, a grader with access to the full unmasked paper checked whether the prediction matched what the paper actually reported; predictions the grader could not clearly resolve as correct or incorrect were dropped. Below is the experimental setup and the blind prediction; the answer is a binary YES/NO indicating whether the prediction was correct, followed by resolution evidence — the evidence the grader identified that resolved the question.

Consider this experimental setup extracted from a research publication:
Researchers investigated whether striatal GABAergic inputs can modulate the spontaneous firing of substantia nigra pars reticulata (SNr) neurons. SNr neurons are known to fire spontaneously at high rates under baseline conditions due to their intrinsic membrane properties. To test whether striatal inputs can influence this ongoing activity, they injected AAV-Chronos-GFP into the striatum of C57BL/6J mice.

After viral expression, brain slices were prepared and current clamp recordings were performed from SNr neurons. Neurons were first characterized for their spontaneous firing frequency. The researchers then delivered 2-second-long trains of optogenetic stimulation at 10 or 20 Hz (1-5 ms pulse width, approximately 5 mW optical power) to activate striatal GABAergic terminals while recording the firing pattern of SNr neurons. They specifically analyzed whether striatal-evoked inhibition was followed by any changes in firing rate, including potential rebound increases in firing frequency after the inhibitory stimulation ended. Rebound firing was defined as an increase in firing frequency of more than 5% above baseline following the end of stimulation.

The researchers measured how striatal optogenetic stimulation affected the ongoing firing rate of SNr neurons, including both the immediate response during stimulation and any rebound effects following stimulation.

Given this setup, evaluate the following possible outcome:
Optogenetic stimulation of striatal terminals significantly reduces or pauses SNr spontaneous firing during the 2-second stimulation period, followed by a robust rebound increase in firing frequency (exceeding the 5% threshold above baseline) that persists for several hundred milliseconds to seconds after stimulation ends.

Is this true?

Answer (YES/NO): NO